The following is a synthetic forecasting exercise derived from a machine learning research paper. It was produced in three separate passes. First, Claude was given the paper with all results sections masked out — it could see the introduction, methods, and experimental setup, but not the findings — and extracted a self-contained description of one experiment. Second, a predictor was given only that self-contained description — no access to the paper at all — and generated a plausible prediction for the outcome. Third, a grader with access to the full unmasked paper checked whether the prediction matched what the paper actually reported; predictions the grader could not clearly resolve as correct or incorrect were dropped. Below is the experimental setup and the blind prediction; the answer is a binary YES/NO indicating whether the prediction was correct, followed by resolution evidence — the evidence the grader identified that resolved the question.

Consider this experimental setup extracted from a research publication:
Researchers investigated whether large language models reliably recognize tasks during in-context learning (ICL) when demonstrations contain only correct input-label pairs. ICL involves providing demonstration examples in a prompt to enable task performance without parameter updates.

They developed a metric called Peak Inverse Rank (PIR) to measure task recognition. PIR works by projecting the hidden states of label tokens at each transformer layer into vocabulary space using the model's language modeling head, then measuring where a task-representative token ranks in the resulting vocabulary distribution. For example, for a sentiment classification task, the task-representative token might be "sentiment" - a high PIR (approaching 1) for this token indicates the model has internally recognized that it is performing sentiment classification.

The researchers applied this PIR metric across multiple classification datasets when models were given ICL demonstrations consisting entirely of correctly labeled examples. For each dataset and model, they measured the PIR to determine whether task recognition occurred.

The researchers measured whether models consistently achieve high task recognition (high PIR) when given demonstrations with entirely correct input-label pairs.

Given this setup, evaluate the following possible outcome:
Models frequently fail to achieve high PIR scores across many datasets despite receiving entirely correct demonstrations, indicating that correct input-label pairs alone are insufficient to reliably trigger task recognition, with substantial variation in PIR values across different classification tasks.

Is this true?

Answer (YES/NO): YES